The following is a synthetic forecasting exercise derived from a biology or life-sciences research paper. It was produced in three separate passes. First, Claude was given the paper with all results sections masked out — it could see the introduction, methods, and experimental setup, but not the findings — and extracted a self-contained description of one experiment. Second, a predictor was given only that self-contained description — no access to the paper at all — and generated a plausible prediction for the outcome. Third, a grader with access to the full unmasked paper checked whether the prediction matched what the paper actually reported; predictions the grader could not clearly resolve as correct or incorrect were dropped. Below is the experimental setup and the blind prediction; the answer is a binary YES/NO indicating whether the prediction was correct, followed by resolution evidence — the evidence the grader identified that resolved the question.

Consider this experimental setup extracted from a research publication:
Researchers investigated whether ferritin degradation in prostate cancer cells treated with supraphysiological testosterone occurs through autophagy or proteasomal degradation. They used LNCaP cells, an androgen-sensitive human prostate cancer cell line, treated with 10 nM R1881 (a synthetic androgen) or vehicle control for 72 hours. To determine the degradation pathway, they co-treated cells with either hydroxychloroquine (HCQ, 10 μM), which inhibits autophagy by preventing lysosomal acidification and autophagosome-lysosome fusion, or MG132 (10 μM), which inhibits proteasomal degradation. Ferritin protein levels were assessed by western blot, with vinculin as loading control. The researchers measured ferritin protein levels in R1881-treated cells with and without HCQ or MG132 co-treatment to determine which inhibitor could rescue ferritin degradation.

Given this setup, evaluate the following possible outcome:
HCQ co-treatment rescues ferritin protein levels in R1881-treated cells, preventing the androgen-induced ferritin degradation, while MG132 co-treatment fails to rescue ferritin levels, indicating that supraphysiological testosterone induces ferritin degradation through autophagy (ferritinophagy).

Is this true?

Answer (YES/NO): YES